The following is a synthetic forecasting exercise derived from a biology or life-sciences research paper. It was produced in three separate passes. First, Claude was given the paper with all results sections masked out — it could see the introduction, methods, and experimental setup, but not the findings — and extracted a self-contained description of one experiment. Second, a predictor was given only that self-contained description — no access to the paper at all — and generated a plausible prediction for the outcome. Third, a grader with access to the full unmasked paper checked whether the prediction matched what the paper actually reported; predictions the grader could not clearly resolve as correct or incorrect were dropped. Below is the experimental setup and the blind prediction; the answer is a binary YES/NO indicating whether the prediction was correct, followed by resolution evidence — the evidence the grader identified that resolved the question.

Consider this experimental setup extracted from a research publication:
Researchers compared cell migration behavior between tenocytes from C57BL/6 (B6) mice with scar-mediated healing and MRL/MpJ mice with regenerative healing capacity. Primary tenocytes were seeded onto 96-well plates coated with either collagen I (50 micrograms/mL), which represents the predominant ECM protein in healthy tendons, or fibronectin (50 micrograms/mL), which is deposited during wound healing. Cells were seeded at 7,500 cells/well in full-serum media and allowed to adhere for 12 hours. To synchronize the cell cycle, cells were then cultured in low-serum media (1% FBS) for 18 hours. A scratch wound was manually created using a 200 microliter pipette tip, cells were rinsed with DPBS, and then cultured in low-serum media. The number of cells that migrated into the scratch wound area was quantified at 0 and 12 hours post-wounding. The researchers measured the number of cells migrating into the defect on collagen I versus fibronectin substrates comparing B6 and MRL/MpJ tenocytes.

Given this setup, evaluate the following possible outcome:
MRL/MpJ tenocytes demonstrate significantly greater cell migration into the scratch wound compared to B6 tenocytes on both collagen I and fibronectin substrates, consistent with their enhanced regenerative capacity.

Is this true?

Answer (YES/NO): NO